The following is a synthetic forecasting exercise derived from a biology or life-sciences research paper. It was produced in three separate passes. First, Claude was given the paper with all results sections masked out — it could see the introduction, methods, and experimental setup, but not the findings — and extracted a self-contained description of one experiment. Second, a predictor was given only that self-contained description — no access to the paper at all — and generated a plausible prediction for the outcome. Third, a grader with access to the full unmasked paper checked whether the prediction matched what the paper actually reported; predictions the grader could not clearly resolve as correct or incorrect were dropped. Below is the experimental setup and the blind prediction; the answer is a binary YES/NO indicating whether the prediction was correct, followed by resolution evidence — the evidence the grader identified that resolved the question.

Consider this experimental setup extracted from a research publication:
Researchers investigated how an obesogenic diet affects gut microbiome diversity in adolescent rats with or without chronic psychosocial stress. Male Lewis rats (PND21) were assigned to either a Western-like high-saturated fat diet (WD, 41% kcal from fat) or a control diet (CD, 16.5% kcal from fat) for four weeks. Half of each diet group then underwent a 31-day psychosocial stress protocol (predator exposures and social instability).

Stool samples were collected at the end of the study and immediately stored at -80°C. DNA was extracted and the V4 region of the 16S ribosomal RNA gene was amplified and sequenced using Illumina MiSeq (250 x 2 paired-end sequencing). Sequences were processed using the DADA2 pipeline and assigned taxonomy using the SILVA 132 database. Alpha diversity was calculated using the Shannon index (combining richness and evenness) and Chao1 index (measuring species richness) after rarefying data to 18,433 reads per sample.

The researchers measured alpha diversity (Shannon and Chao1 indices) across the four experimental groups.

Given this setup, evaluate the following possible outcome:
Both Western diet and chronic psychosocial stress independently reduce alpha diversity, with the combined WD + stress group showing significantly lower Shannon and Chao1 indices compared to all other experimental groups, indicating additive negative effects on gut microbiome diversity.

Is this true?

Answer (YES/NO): NO